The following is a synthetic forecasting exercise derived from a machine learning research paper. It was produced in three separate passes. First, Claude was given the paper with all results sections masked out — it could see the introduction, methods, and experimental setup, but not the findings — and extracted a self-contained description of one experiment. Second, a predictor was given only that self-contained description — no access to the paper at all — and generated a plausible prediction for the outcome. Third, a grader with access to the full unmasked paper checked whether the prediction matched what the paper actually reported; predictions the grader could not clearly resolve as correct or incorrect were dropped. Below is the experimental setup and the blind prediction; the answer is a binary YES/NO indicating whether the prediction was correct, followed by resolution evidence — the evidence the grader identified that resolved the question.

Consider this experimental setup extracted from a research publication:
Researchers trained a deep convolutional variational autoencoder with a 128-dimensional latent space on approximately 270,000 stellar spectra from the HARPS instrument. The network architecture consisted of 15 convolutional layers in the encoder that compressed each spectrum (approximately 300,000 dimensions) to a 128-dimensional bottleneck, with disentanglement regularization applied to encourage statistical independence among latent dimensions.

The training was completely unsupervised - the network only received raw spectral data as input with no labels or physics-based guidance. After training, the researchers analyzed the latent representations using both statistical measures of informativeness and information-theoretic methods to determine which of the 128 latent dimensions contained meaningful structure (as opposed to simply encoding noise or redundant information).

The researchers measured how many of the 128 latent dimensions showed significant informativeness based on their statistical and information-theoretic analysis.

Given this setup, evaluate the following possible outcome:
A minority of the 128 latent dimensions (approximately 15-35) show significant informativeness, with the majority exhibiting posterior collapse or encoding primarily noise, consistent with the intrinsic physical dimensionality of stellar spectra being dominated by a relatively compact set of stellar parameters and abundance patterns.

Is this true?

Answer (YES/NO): NO